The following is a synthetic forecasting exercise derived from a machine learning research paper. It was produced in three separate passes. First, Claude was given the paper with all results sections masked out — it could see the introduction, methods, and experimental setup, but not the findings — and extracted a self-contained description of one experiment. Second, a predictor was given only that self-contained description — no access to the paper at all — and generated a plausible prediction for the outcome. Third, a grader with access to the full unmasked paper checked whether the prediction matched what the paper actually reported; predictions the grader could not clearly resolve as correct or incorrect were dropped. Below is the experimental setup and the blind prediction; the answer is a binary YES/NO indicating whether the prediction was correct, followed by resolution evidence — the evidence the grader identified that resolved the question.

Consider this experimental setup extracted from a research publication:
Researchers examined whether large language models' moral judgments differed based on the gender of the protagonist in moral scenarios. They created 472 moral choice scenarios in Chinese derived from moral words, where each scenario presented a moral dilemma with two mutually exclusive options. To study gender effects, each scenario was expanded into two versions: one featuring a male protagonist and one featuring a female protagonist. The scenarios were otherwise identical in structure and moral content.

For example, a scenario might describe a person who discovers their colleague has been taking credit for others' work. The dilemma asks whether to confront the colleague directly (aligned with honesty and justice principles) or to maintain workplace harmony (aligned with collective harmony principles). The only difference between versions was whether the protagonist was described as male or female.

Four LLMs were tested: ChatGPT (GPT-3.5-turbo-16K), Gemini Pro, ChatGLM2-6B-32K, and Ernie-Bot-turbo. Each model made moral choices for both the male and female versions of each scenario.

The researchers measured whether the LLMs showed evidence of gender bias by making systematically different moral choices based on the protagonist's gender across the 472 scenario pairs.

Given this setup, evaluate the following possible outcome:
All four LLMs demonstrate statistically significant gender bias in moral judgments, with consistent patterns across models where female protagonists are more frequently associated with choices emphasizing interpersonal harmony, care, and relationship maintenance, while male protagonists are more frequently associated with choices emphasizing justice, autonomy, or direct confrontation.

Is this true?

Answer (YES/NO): NO